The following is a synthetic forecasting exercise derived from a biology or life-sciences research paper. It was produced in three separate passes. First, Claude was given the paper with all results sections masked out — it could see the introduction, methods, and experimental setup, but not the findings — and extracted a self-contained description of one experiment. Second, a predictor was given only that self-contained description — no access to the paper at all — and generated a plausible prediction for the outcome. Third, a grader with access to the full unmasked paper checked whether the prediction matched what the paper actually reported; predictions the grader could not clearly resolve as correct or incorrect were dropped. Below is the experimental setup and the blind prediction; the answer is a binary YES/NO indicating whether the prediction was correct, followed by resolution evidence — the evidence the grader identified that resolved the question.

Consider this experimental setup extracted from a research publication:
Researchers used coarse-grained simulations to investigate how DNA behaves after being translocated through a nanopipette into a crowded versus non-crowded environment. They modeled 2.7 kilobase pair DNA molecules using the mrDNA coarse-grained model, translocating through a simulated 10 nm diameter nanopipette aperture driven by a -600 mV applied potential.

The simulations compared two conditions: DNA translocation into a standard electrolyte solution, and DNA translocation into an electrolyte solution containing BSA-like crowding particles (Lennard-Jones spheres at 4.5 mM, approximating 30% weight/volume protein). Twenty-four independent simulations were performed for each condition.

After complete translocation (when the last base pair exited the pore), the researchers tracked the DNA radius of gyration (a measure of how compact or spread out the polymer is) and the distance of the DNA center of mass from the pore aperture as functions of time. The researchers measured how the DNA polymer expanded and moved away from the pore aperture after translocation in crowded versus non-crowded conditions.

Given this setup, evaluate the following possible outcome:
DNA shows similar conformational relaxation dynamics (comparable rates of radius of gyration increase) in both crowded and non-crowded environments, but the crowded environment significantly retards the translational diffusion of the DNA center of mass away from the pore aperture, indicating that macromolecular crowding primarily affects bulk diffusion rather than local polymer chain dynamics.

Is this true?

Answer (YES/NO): NO